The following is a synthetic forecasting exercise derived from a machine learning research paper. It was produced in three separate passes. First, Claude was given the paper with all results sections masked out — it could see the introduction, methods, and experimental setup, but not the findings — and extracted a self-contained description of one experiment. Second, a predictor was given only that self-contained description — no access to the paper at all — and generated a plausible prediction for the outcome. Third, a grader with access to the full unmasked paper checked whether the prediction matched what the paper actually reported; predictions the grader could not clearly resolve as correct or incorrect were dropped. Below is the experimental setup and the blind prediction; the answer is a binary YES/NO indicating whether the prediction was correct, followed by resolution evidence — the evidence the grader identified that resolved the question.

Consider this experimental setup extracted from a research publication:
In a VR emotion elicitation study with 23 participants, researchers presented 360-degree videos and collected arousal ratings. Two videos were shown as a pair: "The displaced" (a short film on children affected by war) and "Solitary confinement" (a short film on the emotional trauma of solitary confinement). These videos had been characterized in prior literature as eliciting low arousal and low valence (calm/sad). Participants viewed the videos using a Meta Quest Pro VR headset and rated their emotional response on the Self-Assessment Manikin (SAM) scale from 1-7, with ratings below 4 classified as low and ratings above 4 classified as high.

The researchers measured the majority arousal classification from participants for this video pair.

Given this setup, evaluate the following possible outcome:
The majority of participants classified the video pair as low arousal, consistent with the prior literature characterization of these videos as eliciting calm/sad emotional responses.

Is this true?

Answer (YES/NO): NO